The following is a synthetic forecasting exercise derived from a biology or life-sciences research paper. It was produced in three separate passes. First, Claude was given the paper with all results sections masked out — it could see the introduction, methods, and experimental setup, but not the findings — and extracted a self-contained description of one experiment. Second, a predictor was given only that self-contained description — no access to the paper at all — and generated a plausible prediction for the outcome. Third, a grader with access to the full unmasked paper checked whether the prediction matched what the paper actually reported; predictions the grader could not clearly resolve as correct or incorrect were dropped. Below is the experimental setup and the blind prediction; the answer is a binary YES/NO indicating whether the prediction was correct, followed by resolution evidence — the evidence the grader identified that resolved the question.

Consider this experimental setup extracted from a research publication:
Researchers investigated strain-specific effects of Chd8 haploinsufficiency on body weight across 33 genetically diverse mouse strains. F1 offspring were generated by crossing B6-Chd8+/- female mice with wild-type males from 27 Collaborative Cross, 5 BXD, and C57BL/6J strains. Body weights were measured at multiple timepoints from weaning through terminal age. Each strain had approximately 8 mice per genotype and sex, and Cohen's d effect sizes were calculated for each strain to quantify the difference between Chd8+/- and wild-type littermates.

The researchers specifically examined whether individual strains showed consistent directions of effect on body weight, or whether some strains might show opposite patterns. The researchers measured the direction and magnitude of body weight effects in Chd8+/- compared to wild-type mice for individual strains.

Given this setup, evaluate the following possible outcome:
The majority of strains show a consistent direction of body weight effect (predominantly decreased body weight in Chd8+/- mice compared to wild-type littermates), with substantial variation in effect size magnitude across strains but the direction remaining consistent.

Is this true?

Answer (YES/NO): NO